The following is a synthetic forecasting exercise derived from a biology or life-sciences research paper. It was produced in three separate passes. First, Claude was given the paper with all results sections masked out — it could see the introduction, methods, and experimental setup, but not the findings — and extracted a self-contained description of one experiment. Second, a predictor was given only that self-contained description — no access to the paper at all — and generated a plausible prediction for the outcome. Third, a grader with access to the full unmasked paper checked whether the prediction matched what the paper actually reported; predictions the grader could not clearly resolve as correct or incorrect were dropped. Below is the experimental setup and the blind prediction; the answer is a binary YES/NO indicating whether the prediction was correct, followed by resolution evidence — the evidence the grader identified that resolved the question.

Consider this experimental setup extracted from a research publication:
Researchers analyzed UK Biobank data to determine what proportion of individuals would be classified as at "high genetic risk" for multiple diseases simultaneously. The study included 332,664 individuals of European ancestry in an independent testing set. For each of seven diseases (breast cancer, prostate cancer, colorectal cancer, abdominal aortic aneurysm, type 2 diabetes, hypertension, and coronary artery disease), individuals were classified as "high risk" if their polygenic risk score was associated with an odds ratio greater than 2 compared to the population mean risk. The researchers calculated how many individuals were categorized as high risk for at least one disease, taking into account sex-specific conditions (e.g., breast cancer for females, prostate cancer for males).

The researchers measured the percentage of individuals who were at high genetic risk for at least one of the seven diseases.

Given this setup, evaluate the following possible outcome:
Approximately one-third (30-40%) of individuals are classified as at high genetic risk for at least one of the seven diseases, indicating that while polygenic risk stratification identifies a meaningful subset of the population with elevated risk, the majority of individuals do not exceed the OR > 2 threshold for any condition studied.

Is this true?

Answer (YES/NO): NO